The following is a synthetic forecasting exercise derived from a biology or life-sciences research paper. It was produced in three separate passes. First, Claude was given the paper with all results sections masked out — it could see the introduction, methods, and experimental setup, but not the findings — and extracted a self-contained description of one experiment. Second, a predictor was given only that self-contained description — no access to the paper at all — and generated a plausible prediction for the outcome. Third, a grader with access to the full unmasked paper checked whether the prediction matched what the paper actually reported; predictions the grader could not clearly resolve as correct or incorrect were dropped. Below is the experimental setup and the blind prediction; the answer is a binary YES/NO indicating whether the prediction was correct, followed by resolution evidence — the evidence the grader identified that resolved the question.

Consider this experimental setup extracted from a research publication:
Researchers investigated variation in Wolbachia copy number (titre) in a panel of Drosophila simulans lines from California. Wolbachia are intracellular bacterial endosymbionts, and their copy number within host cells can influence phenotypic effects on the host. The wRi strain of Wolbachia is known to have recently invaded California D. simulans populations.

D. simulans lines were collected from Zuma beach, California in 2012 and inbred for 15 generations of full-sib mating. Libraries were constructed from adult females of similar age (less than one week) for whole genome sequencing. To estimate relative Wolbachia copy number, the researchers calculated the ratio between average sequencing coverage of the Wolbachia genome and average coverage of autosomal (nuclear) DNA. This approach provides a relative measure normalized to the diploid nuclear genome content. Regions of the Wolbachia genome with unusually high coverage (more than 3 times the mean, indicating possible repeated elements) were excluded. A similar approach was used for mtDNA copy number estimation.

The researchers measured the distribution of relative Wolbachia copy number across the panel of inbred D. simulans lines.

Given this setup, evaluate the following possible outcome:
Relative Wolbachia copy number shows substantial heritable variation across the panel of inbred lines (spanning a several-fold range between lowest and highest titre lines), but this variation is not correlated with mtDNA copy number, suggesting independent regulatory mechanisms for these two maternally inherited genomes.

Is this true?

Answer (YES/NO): NO